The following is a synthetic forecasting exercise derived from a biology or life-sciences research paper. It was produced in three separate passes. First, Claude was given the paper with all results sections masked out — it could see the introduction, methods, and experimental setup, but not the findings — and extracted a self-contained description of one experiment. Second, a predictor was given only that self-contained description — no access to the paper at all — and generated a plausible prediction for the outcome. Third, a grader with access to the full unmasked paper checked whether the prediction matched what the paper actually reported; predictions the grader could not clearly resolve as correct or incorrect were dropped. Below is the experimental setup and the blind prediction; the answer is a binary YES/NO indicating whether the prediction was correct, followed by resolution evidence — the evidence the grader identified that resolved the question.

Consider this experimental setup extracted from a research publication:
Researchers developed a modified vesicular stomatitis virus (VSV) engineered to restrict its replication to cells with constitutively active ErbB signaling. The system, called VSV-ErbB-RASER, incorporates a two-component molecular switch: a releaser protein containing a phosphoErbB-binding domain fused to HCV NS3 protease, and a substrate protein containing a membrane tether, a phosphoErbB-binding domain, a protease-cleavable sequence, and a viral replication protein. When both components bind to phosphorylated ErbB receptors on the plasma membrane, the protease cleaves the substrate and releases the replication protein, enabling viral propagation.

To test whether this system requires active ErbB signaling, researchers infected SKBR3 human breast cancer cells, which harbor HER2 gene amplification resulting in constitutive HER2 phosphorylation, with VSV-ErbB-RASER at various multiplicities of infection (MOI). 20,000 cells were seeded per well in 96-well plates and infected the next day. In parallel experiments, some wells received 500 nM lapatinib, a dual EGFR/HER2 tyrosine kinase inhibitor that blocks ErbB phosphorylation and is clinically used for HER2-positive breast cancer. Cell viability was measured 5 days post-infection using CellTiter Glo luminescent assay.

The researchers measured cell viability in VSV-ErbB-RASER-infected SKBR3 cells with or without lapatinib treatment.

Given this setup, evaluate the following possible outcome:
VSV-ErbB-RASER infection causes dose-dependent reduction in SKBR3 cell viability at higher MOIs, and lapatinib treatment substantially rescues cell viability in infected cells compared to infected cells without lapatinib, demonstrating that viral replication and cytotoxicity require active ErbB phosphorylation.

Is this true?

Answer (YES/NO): YES